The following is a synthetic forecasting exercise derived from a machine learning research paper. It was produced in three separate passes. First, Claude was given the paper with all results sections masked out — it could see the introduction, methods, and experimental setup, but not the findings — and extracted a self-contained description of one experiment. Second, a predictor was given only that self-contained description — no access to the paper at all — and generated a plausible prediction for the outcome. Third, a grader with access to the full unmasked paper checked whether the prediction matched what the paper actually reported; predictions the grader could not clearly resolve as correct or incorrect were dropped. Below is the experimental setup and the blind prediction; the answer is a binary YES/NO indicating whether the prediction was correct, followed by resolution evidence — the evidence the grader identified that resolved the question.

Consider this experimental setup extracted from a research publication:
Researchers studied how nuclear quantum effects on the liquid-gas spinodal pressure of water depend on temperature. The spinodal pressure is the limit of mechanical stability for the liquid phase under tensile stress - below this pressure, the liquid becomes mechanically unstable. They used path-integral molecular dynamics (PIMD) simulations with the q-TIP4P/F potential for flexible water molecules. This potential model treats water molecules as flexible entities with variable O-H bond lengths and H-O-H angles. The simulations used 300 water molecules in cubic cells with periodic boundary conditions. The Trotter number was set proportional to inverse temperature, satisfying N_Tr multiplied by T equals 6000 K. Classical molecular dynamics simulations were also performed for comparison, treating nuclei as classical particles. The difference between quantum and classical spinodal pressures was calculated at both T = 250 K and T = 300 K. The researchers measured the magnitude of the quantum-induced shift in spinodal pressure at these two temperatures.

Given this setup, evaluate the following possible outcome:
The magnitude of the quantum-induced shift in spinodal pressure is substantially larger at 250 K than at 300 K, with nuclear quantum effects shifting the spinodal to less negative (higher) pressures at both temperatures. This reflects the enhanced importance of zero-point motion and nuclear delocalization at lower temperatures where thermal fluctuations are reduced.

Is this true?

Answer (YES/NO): YES